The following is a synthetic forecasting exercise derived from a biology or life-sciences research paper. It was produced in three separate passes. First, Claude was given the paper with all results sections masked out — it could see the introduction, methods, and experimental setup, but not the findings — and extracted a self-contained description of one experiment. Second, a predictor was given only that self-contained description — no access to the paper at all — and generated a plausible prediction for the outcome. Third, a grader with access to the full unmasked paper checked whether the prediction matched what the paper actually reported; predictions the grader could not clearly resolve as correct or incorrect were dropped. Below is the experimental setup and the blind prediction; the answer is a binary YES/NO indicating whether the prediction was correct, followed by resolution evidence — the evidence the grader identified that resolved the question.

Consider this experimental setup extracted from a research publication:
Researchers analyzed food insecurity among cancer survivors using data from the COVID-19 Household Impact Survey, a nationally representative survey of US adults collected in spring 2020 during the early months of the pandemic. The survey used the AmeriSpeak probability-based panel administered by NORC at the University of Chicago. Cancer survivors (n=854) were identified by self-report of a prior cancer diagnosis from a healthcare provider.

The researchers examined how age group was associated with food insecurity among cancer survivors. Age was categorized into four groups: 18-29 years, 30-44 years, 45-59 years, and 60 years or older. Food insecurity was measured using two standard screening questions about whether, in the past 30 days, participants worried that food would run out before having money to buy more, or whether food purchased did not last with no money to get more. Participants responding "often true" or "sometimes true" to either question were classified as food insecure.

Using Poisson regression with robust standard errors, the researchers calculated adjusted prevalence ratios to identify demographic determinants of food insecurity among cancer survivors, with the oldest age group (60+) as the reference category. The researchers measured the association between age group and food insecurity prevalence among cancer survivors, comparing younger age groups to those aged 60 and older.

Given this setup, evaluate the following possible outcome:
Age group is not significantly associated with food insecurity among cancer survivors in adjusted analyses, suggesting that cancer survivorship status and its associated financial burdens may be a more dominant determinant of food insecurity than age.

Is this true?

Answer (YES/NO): YES